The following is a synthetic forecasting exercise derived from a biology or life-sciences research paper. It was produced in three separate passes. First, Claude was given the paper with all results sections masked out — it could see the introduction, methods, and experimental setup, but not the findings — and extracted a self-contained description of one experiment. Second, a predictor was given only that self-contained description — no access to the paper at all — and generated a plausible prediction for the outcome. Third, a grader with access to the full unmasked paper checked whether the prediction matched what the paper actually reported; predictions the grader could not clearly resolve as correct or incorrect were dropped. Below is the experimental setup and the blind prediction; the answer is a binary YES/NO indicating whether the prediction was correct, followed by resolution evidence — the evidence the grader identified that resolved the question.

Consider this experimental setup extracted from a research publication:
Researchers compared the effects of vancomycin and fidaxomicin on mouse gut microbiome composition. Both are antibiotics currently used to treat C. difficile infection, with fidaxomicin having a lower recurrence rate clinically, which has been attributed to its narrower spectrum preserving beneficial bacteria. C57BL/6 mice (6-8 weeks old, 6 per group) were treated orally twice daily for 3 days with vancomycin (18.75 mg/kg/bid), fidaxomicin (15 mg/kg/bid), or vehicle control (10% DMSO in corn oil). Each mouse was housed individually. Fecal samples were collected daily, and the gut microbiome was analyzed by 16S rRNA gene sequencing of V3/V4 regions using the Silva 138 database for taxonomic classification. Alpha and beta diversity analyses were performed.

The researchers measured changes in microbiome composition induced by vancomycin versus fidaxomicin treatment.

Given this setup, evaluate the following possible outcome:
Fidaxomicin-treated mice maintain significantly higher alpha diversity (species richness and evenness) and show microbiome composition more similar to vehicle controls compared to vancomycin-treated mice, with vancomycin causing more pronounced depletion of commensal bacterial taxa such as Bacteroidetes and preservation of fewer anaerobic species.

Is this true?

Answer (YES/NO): NO